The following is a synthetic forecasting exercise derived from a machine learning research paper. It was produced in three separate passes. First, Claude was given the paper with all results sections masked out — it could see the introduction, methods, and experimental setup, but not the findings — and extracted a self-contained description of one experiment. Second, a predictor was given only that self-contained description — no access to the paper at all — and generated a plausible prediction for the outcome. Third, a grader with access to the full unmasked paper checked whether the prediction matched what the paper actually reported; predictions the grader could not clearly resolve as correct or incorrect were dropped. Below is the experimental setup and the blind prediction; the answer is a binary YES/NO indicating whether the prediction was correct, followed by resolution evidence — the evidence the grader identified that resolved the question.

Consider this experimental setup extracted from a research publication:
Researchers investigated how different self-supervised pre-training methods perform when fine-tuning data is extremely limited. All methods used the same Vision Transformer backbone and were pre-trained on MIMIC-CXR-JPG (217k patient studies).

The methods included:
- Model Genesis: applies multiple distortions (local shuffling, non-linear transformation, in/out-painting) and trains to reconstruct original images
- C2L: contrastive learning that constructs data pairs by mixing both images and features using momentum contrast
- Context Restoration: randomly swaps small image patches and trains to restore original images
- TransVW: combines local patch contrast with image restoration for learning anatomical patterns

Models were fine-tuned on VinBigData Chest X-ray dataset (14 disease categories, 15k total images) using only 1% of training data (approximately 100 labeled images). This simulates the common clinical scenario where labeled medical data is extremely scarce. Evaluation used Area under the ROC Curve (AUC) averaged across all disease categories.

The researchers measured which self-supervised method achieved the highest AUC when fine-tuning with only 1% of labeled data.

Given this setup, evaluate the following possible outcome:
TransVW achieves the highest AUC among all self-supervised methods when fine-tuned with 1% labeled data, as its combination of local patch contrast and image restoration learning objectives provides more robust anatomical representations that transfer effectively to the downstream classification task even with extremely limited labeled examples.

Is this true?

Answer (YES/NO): NO